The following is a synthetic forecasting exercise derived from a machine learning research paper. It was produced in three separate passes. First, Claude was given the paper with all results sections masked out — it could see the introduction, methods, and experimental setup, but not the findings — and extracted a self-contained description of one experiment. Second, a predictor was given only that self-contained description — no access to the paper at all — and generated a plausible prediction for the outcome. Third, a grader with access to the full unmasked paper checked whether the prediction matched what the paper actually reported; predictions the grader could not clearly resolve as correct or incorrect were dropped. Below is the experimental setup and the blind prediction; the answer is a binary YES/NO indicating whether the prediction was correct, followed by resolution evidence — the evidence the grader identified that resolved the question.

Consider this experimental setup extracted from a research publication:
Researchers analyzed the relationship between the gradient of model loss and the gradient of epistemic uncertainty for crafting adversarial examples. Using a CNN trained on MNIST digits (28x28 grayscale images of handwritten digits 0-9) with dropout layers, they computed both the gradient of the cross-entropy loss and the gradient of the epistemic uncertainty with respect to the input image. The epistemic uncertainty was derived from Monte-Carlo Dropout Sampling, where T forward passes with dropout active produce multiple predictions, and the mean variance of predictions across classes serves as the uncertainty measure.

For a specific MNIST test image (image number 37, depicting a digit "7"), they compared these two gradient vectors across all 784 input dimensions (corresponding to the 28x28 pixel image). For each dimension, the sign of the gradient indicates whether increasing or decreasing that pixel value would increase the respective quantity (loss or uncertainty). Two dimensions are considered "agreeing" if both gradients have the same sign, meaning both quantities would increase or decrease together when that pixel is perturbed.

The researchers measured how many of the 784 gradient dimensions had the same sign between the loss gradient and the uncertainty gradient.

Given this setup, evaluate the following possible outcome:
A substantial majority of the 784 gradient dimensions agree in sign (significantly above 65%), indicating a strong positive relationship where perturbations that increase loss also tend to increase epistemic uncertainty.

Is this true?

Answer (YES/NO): YES